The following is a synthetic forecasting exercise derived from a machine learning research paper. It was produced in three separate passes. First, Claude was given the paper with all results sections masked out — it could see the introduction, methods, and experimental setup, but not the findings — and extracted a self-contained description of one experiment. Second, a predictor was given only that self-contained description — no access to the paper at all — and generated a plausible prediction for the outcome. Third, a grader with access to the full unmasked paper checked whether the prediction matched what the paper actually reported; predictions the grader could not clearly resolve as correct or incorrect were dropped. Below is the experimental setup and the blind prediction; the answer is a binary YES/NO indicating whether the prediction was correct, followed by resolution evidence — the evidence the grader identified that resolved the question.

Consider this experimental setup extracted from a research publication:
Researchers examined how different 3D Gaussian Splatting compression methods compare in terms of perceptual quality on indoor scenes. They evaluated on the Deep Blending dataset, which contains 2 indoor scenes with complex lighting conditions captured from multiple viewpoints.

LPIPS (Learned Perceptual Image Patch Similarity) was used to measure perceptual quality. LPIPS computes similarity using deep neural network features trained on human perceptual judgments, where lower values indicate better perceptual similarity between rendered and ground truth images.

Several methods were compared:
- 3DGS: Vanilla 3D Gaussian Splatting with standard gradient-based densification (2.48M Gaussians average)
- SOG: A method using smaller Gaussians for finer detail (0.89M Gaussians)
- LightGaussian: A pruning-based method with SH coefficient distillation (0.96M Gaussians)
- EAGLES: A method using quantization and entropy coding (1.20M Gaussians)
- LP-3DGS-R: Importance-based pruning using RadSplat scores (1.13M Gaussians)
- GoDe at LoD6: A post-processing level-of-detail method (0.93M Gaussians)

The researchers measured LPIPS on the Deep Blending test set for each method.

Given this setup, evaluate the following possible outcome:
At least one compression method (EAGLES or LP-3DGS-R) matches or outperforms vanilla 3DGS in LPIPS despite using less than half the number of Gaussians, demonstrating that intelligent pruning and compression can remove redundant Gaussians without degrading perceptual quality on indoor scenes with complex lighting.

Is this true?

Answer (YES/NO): NO